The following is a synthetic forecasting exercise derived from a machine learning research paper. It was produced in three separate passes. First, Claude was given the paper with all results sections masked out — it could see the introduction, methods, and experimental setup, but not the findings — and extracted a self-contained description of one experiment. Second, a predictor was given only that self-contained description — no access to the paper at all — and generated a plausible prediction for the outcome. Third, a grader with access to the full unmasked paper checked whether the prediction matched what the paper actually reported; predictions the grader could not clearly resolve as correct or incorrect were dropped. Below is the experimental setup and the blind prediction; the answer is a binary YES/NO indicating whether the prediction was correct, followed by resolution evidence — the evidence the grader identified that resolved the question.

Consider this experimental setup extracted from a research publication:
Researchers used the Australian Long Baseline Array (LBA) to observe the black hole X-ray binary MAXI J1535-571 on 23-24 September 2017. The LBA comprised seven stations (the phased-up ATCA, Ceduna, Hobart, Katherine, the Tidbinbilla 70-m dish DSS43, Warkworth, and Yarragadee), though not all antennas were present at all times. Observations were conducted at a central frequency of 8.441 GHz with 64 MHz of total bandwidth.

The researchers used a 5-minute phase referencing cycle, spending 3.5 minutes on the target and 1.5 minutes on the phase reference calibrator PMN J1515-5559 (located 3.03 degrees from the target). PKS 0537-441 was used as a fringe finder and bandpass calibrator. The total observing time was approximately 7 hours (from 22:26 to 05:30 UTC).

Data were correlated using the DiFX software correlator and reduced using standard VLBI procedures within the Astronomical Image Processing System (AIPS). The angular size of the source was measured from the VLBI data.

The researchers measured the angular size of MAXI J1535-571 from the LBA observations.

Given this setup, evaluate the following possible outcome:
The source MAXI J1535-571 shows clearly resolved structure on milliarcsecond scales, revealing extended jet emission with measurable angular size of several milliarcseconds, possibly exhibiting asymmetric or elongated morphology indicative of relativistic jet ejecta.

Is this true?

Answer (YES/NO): NO